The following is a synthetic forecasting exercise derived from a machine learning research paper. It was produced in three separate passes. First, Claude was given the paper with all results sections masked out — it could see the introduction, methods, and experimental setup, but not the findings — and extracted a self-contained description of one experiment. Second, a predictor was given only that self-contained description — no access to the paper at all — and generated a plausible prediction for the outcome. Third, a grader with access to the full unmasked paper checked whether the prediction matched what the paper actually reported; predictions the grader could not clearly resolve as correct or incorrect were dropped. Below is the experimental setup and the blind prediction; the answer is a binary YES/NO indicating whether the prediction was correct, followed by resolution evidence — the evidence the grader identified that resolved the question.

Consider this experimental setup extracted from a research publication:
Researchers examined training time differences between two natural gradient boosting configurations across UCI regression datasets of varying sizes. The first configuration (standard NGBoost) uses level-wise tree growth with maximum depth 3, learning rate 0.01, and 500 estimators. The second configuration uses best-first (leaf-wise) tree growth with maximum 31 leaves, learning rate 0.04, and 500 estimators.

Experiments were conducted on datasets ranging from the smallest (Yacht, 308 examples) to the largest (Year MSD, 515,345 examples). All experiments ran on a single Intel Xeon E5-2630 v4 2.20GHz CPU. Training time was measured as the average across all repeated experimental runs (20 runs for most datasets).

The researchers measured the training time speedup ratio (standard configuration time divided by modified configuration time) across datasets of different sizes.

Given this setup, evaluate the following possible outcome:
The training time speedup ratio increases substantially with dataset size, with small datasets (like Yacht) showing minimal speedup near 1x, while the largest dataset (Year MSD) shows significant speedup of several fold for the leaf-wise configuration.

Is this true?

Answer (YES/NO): NO